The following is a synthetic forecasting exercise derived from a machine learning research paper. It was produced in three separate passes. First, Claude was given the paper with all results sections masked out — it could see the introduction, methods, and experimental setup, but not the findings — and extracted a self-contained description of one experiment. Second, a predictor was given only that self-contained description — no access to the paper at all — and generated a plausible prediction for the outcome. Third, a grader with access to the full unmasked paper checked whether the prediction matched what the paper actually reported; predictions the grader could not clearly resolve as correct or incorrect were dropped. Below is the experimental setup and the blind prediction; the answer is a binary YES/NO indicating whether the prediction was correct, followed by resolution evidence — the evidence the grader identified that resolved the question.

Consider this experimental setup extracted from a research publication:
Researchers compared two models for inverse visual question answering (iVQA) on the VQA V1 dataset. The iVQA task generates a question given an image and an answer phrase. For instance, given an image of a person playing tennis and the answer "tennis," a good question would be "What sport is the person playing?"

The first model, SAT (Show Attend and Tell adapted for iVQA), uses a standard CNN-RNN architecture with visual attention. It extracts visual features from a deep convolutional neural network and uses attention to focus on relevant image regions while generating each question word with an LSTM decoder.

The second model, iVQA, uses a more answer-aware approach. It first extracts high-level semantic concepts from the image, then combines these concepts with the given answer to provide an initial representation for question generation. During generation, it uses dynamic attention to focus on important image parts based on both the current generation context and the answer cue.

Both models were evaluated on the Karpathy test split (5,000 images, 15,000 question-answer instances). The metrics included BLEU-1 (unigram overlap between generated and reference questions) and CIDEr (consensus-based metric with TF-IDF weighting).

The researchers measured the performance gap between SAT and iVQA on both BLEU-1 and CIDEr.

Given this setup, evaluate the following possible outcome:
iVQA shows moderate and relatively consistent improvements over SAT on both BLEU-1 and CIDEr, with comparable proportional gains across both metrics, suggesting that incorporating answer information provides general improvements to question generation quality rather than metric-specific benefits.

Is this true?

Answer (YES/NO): NO